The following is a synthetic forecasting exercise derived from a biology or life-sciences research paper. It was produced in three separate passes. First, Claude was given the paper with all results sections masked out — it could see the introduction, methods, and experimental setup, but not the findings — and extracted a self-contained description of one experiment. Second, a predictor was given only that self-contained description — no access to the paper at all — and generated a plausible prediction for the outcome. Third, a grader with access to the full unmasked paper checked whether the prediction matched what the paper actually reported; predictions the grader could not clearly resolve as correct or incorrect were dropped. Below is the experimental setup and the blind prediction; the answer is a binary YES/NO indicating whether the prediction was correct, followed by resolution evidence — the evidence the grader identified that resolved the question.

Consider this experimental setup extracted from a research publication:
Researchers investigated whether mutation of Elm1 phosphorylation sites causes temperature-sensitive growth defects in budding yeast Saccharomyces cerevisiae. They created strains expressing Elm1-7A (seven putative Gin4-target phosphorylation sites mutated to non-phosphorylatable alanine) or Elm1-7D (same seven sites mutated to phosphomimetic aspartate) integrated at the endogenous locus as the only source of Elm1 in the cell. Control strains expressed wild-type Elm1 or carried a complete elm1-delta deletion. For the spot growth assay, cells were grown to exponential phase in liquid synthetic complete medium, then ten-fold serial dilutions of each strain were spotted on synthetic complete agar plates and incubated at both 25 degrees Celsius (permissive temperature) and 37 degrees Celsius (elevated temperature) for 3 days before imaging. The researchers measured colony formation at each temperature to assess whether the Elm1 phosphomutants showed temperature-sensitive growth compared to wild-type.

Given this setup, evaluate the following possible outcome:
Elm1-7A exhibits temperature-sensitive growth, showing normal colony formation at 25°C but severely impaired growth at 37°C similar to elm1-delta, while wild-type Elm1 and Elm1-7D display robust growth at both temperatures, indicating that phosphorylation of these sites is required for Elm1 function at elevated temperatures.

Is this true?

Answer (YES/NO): NO